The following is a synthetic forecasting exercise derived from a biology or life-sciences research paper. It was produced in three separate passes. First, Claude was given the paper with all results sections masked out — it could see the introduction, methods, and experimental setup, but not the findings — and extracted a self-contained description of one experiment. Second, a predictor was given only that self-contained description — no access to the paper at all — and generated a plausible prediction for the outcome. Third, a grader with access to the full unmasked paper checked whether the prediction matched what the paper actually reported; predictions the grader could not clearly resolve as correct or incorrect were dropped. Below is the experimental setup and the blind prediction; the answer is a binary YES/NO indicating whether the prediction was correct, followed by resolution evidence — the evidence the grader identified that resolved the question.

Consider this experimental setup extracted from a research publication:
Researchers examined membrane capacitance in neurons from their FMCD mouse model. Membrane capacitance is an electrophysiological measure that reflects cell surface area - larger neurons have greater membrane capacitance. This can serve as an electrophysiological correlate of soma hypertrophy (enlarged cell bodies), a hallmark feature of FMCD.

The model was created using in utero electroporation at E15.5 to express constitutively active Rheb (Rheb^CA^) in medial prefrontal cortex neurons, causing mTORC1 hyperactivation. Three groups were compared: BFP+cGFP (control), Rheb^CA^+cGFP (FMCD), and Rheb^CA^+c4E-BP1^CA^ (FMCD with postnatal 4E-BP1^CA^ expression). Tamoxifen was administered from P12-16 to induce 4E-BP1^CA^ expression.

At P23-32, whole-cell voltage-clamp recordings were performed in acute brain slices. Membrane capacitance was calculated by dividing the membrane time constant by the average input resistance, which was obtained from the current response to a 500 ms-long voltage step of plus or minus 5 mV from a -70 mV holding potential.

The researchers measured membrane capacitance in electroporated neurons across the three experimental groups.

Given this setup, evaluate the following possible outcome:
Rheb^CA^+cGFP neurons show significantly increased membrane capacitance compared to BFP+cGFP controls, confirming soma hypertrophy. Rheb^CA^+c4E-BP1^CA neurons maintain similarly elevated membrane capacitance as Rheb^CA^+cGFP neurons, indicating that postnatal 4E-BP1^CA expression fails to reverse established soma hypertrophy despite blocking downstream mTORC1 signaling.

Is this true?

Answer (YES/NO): NO